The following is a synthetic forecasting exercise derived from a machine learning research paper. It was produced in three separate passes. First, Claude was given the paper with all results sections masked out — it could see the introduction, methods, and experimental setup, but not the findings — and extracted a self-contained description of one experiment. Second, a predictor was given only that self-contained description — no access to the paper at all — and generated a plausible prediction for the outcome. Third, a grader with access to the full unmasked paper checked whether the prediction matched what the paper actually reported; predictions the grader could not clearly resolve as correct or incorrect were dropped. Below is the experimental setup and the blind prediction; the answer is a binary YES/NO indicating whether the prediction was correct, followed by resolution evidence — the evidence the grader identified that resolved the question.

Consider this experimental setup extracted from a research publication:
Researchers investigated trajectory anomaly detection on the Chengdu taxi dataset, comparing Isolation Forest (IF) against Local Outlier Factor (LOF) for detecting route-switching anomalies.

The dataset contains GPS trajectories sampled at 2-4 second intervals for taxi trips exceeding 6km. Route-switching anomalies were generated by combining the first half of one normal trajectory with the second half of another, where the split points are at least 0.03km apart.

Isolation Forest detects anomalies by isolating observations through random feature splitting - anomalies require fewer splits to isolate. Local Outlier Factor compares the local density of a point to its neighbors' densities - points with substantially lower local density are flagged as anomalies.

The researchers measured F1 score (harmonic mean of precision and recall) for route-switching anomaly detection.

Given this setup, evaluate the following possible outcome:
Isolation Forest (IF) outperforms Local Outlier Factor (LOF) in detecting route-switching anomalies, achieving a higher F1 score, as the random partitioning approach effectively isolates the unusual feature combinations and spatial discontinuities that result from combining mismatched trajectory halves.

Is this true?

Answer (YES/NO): NO